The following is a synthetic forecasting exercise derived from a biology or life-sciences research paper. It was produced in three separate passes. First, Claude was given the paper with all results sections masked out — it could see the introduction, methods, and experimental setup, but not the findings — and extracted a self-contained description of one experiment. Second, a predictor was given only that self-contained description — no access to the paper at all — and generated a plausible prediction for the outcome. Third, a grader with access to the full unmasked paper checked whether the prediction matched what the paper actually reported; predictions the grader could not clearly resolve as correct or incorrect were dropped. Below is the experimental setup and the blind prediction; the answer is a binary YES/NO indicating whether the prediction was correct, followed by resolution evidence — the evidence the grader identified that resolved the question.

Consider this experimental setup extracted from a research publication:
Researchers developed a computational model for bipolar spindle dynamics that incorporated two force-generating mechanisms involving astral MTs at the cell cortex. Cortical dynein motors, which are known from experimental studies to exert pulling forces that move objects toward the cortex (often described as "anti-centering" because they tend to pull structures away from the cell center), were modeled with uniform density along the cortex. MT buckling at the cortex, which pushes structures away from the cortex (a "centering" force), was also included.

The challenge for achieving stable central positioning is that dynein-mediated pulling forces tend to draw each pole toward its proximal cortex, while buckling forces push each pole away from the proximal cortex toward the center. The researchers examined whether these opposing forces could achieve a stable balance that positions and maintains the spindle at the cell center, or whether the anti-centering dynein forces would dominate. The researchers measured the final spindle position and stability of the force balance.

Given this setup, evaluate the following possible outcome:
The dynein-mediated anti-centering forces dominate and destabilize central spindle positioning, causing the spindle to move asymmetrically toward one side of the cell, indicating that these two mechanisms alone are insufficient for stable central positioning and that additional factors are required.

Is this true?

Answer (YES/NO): NO